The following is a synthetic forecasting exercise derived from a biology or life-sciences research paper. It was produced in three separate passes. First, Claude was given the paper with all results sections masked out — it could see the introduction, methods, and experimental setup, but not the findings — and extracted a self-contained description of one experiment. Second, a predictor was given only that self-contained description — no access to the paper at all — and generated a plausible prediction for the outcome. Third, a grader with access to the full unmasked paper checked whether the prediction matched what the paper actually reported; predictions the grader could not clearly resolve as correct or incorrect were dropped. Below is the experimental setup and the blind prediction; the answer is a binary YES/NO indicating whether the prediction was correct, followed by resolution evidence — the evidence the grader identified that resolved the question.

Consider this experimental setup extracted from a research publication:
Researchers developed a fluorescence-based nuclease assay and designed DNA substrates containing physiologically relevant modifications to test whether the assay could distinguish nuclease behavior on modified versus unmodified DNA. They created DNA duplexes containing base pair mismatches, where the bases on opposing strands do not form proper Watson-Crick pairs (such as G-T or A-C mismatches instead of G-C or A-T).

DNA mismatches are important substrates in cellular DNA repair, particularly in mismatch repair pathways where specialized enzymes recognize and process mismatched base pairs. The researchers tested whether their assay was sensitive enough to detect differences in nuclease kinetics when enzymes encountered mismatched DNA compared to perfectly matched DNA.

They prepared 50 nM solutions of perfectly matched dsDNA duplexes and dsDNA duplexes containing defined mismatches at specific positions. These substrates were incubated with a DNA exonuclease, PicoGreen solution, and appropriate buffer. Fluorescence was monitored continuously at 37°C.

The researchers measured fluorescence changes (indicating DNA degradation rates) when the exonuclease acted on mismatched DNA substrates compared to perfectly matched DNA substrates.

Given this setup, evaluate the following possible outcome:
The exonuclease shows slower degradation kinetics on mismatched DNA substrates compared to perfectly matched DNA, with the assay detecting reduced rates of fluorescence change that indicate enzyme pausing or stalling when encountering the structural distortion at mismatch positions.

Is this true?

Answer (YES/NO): NO